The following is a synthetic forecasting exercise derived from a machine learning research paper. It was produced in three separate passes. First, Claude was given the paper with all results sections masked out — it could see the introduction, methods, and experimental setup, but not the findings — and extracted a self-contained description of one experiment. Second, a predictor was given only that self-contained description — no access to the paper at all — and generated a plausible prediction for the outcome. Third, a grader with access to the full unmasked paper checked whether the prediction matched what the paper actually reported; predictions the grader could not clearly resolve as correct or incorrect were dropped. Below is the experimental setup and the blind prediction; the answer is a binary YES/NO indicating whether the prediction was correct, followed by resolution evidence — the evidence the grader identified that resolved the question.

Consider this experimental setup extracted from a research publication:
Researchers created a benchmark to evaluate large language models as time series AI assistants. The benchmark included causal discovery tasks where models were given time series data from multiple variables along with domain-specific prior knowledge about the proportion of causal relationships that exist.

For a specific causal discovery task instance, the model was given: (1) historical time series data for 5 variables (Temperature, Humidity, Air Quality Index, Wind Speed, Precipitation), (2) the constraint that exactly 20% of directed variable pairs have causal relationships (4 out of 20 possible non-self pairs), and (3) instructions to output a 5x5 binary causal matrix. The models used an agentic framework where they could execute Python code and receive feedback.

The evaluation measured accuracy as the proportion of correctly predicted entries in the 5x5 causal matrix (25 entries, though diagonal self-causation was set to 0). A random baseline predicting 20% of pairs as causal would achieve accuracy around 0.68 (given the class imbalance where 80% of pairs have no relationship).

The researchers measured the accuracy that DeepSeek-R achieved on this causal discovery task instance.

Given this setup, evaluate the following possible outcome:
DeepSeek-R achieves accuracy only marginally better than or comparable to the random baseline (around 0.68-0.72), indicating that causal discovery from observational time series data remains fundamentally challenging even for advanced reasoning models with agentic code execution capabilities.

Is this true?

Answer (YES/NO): NO